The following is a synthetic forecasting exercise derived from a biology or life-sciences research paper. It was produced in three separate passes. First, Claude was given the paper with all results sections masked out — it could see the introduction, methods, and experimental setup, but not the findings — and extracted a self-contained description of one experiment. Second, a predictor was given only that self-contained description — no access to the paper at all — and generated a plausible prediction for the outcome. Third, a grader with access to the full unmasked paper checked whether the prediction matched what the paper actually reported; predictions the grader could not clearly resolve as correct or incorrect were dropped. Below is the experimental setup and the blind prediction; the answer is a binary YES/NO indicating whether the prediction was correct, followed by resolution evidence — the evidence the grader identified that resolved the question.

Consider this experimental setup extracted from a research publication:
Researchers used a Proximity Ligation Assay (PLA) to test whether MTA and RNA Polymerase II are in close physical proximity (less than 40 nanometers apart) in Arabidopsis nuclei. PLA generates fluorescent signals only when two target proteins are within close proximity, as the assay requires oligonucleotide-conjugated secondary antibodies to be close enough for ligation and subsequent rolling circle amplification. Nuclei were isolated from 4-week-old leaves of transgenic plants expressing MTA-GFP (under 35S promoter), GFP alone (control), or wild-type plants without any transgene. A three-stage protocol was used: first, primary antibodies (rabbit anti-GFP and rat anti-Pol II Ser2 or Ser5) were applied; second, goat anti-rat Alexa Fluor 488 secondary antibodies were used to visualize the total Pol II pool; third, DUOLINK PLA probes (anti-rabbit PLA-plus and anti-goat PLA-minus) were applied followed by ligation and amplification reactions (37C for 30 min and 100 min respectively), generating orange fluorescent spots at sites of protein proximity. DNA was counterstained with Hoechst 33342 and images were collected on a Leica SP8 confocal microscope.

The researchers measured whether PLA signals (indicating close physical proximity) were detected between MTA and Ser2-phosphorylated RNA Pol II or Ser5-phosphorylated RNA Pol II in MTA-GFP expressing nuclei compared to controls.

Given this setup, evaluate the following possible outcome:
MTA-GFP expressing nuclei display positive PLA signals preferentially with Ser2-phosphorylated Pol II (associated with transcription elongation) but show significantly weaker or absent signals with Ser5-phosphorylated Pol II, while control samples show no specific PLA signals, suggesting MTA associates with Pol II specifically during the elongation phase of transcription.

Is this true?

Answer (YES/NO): NO